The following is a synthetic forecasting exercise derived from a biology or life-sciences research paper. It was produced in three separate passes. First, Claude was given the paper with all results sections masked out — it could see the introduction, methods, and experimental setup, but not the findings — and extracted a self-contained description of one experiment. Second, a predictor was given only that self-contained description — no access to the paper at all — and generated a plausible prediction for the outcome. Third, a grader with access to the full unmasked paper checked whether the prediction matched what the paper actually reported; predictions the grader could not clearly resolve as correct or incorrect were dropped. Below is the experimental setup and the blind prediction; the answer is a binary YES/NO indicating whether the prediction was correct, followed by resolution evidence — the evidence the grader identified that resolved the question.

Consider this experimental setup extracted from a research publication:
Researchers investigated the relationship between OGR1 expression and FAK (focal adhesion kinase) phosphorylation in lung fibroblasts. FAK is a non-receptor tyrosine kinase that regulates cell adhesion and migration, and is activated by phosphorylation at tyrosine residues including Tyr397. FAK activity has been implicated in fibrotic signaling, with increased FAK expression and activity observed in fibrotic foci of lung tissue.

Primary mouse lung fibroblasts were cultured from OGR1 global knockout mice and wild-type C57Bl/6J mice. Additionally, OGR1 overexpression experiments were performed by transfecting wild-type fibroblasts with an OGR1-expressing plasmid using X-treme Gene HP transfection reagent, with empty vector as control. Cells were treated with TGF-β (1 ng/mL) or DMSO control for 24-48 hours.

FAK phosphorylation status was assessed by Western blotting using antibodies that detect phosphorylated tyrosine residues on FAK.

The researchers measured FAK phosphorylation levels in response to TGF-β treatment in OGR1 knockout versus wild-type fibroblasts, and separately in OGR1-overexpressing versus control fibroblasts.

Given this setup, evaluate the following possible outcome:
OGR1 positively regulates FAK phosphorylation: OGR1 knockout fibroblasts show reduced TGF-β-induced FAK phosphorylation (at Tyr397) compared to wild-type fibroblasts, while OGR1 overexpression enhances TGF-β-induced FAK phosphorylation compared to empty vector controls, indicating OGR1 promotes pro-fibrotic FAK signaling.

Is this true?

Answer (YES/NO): NO